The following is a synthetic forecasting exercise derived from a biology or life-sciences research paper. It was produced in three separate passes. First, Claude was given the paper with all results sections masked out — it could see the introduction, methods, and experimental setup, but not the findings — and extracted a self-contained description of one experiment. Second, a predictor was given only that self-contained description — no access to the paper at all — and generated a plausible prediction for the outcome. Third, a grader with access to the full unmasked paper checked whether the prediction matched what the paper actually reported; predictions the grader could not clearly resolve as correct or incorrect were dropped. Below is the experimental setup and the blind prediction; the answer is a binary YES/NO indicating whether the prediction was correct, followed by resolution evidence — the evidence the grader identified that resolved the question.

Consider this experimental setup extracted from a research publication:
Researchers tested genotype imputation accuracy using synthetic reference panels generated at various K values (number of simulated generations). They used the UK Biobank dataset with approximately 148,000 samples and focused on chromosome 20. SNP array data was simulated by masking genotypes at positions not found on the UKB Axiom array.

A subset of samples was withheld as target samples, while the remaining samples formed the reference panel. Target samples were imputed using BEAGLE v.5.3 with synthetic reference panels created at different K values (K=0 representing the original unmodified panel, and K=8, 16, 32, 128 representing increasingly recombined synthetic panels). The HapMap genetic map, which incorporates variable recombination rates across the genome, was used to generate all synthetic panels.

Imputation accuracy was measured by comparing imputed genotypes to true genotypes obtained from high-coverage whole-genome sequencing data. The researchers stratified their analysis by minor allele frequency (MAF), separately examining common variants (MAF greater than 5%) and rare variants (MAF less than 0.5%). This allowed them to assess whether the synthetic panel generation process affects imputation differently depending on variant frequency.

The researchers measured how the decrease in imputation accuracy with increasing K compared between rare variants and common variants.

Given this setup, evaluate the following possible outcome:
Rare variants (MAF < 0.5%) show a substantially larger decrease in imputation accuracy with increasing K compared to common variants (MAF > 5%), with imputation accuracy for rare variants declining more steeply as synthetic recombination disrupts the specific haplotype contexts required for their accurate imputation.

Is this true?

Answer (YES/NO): YES